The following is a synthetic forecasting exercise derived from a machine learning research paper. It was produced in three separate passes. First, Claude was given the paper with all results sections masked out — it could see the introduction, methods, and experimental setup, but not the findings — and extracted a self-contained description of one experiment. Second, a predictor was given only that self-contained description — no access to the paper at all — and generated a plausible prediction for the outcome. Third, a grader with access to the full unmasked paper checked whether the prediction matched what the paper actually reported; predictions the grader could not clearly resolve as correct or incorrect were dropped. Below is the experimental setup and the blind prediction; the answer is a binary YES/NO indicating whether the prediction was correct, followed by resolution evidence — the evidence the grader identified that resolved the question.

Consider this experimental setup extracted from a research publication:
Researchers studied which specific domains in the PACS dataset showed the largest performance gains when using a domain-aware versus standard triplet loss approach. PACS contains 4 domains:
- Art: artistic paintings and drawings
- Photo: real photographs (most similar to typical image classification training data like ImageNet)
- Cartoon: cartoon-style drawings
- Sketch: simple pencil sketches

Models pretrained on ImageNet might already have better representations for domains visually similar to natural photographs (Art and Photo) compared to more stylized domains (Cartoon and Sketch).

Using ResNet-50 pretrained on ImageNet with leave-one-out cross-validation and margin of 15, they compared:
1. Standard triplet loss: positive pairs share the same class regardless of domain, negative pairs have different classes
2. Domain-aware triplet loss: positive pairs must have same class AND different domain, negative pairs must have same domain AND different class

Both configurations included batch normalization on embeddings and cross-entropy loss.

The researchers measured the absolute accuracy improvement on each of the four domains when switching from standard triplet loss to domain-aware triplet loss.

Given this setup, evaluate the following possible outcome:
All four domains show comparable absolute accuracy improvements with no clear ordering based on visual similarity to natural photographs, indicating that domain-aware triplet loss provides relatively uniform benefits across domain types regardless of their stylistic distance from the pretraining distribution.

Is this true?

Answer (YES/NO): NO